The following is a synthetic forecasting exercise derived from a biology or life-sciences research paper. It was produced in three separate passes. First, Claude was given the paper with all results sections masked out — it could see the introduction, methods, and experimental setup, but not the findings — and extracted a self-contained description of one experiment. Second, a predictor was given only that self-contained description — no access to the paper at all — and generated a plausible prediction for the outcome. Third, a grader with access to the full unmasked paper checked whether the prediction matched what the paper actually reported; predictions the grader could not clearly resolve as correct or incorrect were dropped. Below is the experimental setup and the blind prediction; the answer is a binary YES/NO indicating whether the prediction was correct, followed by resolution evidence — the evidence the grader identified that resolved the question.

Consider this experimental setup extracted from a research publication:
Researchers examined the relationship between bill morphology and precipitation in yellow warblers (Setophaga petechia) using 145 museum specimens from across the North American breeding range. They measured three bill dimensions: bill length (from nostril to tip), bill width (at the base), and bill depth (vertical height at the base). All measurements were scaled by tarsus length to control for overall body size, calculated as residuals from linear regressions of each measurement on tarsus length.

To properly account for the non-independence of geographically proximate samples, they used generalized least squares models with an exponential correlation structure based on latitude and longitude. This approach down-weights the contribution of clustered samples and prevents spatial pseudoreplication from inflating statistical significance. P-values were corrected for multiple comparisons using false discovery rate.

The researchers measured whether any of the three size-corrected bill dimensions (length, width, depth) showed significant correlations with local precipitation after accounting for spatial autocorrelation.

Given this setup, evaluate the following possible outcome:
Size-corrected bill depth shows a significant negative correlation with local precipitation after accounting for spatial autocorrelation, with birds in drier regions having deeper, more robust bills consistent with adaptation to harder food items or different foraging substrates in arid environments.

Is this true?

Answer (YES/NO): NO